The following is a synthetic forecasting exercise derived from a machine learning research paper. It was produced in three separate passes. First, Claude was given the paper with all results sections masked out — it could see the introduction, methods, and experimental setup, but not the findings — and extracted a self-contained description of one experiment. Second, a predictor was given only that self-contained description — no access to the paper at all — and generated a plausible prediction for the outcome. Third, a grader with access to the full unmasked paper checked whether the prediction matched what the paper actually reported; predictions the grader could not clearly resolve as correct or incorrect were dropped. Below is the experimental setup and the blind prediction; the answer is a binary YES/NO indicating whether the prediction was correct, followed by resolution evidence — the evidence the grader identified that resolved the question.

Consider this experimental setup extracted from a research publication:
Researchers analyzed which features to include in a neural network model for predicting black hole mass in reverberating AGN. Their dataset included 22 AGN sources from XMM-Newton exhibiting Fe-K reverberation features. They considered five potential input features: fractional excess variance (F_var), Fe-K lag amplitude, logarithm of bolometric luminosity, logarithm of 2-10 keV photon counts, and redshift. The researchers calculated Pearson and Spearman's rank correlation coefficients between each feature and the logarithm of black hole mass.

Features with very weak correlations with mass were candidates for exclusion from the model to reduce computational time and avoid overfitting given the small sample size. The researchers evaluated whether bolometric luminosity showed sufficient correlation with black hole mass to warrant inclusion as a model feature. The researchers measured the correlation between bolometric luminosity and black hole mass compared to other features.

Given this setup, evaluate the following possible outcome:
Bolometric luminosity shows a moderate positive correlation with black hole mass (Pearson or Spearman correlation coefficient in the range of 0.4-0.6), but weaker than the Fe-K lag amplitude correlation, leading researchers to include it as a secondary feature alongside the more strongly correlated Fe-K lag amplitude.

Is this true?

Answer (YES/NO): NO